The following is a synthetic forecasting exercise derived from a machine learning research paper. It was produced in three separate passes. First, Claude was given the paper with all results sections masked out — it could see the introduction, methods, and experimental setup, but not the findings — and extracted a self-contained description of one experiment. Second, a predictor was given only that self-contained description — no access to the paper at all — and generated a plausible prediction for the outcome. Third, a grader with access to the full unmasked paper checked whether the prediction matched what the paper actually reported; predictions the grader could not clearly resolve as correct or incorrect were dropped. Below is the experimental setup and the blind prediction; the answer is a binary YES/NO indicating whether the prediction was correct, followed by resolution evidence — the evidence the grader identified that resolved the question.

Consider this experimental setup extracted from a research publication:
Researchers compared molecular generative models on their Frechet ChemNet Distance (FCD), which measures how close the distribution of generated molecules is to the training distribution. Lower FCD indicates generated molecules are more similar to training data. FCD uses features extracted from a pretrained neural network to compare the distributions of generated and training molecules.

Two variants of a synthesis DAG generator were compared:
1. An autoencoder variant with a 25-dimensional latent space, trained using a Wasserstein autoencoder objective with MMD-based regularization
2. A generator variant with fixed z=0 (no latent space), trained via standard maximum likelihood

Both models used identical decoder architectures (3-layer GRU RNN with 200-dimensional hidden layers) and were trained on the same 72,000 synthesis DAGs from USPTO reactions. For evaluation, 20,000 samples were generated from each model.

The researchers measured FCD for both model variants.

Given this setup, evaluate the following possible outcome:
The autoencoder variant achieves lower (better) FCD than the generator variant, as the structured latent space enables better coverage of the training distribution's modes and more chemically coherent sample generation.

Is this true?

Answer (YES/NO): NO